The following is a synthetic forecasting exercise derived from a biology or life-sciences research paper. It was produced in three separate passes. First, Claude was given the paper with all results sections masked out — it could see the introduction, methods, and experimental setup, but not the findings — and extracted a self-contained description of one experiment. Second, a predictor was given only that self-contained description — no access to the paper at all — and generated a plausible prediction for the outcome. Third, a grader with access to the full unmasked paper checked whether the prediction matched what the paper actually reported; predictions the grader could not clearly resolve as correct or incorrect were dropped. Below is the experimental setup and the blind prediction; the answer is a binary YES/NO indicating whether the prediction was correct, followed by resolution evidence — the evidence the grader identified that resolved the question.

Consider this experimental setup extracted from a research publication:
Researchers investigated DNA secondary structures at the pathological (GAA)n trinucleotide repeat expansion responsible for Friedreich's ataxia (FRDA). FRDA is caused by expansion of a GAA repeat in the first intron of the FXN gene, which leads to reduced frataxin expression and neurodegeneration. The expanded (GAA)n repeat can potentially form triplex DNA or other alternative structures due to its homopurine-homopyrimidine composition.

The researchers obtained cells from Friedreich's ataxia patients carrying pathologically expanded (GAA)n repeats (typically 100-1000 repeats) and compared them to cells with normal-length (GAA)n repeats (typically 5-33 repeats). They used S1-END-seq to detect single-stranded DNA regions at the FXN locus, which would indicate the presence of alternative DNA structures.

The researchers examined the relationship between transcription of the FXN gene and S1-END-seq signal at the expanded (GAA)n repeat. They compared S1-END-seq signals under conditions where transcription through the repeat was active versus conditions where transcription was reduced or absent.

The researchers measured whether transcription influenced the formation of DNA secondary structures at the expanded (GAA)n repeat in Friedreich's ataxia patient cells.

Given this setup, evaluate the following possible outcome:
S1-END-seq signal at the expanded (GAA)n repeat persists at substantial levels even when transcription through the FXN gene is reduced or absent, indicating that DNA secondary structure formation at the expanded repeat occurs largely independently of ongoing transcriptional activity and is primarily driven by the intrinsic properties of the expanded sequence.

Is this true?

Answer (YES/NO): NO